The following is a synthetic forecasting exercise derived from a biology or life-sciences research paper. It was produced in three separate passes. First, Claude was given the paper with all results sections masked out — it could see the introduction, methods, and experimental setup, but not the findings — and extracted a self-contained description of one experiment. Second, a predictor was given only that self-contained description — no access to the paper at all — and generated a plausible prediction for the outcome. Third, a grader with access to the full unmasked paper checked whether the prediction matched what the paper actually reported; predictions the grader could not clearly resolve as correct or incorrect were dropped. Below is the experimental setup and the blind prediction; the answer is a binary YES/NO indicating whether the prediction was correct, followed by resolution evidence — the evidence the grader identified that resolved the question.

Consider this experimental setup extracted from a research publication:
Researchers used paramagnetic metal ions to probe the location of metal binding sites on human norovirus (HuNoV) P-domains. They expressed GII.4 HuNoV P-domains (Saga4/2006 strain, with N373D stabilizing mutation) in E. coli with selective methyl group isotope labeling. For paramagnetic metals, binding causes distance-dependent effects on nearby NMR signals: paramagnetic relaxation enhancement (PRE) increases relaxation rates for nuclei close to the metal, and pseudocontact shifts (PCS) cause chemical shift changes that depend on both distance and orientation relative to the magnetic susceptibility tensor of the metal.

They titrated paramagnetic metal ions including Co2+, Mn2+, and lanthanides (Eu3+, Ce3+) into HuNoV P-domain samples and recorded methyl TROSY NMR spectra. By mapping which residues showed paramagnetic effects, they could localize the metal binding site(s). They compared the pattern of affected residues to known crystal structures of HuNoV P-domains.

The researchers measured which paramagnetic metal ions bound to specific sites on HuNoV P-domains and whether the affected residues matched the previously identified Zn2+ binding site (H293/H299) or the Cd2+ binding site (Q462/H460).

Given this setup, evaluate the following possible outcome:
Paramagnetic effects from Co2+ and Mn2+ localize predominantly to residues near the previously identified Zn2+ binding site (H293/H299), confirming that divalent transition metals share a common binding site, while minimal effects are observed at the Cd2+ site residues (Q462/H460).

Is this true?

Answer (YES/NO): NO